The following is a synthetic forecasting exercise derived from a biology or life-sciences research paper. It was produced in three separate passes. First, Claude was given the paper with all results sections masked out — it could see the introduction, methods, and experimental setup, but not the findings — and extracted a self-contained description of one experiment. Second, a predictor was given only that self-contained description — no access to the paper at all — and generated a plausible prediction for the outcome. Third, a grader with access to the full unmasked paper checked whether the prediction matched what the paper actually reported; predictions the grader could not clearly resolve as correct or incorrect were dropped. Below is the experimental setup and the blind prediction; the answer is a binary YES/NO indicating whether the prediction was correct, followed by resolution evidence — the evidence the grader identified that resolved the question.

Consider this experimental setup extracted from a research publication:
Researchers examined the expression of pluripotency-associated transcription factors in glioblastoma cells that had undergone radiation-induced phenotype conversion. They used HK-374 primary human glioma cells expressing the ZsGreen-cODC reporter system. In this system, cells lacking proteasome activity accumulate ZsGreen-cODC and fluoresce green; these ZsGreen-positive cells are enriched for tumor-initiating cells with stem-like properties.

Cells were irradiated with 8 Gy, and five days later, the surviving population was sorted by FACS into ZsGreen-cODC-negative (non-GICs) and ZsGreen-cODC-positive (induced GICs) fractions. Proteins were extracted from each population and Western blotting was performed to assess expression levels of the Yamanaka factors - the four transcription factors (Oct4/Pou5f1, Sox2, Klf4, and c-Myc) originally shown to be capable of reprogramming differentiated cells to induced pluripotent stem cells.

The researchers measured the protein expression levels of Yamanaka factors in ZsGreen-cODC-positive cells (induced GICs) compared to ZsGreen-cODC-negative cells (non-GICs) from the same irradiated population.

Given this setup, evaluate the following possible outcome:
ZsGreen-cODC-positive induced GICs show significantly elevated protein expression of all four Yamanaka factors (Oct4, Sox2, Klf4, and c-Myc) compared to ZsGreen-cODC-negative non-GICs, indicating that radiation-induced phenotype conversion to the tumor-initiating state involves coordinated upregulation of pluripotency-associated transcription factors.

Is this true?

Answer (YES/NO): NO